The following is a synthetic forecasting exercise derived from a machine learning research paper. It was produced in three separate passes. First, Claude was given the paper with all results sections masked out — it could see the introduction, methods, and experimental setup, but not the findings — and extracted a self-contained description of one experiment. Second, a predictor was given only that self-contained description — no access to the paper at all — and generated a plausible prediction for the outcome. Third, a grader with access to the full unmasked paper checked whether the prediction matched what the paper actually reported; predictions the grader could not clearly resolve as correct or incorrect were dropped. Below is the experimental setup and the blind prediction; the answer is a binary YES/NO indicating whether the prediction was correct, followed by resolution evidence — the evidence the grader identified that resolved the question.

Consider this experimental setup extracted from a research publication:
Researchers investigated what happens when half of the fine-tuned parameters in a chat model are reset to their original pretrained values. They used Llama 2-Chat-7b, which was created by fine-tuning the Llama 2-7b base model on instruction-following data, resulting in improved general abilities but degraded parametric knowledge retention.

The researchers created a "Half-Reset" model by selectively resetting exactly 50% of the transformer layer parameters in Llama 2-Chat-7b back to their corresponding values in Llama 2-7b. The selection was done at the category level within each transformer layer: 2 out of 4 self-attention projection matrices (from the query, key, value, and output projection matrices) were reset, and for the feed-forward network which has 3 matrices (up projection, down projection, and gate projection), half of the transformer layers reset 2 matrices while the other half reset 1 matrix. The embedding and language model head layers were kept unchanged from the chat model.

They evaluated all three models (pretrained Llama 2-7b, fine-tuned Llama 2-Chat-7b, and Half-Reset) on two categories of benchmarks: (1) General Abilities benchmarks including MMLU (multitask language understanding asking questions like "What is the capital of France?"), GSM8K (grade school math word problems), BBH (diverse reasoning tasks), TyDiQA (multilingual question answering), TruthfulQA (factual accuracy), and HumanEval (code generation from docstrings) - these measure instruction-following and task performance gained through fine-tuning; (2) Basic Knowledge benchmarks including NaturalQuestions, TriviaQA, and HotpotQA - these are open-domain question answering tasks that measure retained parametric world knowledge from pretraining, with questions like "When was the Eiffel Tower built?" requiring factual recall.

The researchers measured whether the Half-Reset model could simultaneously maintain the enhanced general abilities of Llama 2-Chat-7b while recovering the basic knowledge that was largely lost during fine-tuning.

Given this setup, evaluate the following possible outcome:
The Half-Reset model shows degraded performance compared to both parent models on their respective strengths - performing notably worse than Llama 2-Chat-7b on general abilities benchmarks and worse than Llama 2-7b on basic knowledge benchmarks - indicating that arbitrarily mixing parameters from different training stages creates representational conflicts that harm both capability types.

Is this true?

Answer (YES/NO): NO